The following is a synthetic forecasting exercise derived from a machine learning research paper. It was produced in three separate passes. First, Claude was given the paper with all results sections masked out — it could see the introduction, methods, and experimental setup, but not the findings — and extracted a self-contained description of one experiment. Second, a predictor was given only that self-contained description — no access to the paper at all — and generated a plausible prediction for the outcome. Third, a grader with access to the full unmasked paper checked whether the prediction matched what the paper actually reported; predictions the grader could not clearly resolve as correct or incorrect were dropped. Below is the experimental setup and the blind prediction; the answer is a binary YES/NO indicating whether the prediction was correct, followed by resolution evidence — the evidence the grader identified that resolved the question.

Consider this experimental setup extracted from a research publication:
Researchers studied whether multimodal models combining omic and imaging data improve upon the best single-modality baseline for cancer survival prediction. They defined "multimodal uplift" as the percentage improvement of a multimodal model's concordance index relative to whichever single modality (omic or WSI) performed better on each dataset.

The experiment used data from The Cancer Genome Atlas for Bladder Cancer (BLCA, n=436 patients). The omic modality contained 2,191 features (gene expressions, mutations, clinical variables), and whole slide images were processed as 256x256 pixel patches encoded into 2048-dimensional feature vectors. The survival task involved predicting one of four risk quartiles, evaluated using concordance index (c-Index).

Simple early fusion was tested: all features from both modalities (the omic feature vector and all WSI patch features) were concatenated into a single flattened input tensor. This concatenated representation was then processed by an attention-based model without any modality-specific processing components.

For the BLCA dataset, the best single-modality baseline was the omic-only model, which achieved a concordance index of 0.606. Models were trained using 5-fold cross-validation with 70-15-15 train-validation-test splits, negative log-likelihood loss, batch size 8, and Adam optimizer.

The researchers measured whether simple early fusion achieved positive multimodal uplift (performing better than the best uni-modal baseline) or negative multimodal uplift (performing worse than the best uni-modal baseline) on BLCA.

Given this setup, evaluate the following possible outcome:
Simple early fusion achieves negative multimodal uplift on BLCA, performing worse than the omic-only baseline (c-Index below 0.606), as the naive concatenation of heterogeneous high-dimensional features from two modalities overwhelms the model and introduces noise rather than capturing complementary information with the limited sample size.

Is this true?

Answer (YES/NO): YES